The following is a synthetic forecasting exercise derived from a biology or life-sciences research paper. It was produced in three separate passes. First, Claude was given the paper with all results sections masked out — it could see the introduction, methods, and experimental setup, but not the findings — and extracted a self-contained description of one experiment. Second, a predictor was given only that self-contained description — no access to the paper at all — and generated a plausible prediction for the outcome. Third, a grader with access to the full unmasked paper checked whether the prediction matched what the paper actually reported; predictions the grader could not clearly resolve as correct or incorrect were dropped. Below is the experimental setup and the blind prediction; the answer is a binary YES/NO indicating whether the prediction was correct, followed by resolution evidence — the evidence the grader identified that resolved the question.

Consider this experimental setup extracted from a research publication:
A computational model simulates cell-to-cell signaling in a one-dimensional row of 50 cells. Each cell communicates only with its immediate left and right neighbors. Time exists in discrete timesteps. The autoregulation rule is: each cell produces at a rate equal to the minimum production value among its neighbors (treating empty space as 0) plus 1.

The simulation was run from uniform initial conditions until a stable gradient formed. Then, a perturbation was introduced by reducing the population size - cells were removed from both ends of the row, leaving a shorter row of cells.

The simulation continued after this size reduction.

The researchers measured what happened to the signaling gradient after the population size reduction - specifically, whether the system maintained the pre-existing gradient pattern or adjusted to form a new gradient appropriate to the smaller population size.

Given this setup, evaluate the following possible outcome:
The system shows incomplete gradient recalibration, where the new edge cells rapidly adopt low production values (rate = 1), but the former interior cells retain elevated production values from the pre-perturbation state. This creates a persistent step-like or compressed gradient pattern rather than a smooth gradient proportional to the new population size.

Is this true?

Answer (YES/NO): NO